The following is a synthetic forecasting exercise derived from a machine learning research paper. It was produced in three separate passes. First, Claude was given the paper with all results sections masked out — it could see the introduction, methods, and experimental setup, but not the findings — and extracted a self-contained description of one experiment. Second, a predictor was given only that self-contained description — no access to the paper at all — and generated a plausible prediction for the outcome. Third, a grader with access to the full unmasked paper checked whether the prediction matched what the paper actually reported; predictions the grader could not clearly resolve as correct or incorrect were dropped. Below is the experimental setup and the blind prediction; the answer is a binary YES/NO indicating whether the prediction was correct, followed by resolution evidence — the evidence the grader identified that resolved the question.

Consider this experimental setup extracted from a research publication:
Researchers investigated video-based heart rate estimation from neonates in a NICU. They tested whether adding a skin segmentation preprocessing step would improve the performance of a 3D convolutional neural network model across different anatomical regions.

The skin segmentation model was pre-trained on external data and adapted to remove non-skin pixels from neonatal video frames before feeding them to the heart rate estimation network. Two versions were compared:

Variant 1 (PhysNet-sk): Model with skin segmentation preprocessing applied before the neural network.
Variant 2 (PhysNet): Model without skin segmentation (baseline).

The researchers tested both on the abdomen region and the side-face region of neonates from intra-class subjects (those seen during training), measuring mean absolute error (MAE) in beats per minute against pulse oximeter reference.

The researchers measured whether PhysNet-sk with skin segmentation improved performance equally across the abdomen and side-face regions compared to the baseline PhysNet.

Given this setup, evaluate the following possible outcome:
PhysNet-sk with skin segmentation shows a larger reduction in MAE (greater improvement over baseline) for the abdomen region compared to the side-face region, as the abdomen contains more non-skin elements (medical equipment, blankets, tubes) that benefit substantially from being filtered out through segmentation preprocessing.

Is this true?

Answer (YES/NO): YES